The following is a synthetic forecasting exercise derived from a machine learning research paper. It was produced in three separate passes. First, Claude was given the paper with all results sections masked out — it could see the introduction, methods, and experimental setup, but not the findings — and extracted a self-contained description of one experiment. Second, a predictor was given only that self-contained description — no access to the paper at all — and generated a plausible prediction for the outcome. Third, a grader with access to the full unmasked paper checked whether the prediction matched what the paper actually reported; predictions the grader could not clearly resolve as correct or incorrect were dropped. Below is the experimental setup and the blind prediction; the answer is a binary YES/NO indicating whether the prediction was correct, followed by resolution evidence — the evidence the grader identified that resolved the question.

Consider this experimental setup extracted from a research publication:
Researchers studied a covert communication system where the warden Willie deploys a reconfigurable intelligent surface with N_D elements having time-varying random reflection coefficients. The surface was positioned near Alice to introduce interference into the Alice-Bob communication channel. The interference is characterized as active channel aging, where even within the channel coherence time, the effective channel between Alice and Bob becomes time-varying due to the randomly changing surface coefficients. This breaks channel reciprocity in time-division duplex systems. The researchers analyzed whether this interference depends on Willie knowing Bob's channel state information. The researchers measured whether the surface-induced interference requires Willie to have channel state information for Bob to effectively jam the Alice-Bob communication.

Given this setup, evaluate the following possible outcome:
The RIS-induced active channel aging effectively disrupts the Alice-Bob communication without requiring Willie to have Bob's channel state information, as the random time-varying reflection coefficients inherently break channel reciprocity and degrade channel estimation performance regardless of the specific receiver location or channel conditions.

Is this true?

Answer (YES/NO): YES